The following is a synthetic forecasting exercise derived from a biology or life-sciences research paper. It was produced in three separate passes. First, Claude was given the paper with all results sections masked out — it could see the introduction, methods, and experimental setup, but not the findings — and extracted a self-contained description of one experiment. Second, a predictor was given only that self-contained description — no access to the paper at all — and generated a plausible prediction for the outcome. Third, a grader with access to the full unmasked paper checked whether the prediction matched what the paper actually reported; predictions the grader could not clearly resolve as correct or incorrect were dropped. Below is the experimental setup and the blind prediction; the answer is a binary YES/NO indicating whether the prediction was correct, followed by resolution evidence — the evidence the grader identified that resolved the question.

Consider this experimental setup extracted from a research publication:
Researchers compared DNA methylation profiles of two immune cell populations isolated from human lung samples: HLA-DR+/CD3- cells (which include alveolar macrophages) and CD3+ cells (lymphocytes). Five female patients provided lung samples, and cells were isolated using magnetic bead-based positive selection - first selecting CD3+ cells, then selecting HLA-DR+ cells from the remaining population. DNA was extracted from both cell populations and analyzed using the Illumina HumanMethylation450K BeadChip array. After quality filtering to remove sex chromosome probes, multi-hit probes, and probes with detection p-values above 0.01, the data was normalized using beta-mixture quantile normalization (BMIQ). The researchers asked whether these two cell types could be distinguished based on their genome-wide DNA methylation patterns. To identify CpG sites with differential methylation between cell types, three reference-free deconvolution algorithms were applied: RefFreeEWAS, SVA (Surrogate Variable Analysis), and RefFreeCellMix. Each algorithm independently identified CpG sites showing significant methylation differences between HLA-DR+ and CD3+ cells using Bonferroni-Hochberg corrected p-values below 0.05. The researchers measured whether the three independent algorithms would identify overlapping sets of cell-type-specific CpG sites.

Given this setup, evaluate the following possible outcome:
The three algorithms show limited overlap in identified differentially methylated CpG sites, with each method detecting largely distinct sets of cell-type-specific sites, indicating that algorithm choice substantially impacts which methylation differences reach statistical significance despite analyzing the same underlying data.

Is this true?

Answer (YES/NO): NO